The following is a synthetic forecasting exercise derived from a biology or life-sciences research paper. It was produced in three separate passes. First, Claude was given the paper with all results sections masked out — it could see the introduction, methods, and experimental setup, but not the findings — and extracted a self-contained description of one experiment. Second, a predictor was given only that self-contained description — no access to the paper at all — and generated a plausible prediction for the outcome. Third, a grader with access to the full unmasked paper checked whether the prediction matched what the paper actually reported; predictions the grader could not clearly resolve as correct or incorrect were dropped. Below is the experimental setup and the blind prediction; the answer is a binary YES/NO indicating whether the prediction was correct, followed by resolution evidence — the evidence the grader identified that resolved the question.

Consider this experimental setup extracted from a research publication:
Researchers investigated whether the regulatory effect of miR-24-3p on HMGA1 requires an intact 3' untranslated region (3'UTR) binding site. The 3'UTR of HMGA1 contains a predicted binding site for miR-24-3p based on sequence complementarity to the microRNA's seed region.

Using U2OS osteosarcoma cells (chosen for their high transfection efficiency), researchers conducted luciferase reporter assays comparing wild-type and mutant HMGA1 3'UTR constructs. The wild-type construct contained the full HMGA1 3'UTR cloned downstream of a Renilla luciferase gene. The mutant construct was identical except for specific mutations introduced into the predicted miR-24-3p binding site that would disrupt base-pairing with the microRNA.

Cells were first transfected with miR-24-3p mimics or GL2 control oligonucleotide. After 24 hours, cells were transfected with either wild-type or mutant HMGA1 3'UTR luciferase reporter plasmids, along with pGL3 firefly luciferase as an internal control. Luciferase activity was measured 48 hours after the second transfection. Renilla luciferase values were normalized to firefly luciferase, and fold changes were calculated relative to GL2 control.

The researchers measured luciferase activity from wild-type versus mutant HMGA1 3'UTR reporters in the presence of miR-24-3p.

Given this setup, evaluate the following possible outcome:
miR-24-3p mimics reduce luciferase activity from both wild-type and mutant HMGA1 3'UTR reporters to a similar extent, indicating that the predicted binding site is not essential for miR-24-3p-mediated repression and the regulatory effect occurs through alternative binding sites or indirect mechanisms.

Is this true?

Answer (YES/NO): YES